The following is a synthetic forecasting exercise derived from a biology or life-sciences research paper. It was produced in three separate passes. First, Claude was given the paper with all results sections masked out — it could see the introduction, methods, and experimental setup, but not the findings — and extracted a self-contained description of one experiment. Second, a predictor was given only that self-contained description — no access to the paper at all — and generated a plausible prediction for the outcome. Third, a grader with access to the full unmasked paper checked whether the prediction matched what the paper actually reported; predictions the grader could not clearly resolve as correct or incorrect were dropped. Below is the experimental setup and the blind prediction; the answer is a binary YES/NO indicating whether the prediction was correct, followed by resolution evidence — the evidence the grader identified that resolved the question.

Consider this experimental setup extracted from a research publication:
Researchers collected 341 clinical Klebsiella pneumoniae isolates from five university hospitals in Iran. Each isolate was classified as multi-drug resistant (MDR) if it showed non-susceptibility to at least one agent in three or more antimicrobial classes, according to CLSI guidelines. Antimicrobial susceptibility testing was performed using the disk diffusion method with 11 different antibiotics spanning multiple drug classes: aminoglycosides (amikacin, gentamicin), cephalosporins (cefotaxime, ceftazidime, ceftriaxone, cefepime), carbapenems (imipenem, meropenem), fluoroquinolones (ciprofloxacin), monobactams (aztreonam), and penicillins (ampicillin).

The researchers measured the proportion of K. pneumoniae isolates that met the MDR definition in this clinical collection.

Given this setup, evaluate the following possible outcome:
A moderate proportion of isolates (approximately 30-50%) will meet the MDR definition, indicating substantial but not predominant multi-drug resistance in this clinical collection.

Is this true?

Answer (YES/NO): YES